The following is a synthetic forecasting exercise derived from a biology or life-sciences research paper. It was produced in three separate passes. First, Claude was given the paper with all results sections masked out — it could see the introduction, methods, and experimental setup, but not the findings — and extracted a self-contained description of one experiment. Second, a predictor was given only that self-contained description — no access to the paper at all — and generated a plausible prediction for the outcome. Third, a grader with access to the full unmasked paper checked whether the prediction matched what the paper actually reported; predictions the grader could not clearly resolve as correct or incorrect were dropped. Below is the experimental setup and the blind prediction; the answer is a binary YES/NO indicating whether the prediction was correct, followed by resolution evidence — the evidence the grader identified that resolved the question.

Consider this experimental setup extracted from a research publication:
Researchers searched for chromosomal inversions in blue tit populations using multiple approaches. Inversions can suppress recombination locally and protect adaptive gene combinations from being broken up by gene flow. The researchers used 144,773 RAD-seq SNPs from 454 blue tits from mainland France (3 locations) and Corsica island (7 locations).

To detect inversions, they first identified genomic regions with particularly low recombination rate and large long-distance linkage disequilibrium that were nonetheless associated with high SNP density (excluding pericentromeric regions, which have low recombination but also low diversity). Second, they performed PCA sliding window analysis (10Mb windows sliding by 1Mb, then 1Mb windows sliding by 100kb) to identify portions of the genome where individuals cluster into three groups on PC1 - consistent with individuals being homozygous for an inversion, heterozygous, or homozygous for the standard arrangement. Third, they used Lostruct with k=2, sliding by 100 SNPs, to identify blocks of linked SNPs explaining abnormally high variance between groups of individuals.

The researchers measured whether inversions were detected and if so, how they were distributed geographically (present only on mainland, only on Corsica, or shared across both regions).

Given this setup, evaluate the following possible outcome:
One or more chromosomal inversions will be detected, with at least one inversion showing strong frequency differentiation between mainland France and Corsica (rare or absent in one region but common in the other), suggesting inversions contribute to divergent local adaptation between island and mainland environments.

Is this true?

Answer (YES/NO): NO